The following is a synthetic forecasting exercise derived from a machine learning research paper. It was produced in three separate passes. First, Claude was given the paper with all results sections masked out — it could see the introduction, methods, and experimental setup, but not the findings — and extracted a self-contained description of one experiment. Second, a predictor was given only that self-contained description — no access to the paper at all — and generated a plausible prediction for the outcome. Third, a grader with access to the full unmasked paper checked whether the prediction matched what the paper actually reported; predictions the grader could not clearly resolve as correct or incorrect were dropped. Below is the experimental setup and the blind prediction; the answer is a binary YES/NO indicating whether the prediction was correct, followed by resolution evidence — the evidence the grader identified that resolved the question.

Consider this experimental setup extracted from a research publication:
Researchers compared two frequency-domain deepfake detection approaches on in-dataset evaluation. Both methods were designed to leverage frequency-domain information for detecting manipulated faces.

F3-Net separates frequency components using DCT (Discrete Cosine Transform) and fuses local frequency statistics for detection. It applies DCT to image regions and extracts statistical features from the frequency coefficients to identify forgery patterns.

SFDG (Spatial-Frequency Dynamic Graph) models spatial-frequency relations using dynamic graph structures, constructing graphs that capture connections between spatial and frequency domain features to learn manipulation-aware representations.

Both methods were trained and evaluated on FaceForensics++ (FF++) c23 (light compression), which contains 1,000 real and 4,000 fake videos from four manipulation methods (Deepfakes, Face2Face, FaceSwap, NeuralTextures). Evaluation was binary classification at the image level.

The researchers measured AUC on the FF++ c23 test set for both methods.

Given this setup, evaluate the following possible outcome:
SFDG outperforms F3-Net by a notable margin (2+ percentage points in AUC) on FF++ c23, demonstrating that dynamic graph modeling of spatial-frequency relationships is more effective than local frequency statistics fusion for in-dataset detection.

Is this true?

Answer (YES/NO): NO